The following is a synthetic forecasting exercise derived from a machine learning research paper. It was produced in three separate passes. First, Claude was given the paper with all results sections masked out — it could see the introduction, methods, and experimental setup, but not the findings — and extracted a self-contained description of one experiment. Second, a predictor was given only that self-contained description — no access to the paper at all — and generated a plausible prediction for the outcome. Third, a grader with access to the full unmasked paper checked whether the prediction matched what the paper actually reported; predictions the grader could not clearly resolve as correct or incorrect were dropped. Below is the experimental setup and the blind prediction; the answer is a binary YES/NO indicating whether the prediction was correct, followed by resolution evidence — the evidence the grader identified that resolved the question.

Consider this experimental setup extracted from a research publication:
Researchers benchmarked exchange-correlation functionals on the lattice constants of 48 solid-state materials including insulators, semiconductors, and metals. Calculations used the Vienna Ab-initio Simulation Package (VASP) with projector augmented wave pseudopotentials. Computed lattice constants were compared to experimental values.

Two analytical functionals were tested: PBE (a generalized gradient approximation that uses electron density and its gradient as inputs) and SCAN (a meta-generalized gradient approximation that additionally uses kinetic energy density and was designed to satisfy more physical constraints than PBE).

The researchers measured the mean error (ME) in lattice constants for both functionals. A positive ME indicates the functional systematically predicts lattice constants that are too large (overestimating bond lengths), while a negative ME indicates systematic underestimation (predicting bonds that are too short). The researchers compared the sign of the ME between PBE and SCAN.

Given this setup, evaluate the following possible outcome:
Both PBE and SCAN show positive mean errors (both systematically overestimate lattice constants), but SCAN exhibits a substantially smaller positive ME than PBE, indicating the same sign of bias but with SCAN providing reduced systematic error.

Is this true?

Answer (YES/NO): NO